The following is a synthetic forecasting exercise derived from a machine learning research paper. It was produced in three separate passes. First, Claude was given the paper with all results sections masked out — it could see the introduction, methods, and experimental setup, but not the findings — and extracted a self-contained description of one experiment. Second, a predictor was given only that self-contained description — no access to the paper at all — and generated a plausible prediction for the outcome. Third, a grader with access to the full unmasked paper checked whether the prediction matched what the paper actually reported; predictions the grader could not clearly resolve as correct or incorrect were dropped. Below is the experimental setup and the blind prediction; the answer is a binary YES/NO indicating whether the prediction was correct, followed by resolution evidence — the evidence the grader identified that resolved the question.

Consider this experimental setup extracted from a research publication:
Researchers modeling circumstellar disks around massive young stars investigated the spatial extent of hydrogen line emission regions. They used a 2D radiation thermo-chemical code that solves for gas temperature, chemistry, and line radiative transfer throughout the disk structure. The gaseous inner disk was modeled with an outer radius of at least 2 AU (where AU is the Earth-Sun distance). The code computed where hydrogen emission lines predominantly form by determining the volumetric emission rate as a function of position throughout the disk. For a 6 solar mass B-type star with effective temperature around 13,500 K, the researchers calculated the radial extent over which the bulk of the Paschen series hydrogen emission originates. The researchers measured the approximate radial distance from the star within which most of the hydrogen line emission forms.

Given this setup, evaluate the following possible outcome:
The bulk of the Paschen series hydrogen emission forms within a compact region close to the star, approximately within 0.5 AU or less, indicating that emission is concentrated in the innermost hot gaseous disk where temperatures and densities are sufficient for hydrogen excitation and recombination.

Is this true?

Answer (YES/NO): NO